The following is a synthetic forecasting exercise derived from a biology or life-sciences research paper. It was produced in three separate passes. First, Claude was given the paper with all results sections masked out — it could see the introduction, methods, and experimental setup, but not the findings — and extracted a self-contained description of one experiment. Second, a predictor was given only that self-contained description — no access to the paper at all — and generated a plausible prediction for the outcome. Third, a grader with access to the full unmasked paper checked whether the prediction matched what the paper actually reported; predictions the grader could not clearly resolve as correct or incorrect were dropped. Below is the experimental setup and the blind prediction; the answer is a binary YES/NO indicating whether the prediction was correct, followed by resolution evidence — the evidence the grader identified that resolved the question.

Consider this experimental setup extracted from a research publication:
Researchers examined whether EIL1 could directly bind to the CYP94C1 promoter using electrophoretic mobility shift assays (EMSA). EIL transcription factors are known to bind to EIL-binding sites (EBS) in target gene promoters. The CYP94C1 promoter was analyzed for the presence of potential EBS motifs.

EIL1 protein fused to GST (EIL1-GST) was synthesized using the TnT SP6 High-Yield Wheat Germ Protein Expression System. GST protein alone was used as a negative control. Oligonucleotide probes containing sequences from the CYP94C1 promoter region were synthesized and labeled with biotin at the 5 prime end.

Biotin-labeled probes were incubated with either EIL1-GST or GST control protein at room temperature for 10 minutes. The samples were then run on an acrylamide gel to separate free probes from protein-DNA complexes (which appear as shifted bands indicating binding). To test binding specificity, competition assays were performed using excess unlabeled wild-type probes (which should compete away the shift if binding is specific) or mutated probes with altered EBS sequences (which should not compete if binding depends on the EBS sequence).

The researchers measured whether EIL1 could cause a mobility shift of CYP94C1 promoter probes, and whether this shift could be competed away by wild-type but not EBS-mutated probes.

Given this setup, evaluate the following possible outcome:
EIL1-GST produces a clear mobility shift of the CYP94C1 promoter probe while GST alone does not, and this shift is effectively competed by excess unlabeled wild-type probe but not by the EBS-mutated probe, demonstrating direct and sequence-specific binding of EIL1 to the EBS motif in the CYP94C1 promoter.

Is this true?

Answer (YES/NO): YES